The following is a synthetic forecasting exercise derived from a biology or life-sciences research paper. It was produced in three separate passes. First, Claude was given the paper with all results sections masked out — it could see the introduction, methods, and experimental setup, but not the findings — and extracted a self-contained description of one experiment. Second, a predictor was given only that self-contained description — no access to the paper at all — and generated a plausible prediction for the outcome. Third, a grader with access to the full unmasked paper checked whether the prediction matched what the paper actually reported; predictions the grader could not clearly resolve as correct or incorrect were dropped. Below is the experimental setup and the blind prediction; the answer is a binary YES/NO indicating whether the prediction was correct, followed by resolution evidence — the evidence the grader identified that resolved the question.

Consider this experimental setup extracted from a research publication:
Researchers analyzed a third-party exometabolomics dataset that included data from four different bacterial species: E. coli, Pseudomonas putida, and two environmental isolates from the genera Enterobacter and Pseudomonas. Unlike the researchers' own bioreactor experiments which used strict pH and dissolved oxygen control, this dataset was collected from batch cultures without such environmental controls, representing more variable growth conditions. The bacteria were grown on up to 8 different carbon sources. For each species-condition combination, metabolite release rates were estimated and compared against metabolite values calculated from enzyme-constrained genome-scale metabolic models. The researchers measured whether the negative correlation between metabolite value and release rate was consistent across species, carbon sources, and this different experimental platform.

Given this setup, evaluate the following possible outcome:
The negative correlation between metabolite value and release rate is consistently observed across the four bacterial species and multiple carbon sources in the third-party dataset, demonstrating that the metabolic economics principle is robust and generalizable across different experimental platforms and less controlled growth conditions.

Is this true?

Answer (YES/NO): YES